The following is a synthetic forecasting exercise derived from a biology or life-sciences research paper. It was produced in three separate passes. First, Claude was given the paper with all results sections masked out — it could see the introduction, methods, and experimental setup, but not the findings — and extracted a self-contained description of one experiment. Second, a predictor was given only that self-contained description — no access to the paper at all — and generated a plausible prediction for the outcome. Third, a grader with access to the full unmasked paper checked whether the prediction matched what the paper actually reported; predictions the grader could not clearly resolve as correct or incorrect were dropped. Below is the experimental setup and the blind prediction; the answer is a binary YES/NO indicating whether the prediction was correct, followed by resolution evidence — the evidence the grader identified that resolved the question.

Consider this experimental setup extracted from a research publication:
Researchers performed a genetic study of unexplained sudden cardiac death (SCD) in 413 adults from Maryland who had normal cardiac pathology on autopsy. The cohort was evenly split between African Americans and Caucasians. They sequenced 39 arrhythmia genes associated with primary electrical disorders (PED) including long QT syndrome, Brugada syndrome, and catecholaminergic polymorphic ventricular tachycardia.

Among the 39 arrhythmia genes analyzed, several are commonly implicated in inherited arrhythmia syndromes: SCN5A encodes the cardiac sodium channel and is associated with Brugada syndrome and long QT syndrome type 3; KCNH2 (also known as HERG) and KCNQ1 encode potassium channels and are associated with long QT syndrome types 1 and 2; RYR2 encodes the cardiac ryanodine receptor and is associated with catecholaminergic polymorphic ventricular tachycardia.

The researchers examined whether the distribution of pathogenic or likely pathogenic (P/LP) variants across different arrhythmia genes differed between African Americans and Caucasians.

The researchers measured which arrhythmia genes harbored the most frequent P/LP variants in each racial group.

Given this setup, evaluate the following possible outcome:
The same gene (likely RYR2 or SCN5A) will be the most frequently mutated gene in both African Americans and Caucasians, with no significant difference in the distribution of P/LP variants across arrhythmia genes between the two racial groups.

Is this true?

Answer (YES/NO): NO